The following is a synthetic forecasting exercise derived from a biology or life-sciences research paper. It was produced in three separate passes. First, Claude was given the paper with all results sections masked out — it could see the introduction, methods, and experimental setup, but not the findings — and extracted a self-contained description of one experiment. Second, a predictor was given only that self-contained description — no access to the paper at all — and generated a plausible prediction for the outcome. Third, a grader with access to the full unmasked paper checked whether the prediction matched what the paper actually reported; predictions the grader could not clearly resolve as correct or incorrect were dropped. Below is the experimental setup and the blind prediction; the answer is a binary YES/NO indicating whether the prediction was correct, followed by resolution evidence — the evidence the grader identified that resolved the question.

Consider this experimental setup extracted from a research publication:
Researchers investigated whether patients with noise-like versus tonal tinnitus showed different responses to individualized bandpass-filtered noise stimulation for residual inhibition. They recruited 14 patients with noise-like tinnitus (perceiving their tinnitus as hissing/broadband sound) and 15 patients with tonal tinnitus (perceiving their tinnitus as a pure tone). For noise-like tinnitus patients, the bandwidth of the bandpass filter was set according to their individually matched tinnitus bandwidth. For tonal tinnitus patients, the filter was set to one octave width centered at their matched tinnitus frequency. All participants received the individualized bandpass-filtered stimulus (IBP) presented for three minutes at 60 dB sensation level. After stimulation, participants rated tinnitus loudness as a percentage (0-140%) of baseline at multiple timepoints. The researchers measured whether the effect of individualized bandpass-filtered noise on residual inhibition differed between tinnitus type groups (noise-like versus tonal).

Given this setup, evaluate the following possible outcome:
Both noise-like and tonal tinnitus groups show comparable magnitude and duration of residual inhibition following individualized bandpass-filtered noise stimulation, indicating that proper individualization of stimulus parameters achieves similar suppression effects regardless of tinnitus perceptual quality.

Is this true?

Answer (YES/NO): NO